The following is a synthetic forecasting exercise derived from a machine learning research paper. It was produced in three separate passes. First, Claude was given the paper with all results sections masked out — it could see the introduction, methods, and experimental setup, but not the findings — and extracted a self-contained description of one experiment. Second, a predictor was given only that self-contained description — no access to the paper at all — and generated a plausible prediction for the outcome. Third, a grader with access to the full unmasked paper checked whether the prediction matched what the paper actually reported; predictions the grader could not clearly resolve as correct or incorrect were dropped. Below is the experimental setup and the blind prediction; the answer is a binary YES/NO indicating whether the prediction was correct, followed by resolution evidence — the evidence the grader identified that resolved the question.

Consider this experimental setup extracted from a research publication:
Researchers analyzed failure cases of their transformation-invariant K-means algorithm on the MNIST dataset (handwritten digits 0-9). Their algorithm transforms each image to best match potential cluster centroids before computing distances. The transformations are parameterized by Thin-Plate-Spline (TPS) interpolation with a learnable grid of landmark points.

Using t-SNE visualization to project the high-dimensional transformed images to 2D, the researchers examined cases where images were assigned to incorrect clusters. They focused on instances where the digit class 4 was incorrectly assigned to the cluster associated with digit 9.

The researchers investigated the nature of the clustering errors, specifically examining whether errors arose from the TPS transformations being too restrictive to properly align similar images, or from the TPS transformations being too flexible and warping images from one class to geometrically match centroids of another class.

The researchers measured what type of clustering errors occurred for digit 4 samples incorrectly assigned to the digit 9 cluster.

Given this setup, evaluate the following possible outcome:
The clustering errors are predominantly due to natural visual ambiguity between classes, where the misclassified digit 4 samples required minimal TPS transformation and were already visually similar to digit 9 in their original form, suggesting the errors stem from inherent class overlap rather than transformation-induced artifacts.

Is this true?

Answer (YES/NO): NO